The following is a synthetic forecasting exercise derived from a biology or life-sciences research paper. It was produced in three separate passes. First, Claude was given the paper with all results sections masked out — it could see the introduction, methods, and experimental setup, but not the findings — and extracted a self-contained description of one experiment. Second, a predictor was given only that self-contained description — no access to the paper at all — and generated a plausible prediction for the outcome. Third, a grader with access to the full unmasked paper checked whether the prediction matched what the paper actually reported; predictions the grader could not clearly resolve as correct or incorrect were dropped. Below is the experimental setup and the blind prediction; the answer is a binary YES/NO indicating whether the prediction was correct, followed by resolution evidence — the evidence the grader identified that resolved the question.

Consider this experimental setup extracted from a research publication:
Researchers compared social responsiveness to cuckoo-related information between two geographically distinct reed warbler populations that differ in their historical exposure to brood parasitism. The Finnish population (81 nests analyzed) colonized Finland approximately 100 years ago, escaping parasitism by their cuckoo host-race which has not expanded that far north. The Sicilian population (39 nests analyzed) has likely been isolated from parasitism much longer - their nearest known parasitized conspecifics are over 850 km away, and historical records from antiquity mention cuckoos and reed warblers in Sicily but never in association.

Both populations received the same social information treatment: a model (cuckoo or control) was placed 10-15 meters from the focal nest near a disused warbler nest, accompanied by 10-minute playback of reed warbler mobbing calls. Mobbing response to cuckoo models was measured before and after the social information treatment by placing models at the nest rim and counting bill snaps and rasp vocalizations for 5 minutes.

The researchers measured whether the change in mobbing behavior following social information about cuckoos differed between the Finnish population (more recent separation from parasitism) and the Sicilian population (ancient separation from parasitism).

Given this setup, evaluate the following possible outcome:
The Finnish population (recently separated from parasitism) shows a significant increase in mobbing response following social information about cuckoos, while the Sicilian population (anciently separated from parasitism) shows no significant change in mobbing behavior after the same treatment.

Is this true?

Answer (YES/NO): YES